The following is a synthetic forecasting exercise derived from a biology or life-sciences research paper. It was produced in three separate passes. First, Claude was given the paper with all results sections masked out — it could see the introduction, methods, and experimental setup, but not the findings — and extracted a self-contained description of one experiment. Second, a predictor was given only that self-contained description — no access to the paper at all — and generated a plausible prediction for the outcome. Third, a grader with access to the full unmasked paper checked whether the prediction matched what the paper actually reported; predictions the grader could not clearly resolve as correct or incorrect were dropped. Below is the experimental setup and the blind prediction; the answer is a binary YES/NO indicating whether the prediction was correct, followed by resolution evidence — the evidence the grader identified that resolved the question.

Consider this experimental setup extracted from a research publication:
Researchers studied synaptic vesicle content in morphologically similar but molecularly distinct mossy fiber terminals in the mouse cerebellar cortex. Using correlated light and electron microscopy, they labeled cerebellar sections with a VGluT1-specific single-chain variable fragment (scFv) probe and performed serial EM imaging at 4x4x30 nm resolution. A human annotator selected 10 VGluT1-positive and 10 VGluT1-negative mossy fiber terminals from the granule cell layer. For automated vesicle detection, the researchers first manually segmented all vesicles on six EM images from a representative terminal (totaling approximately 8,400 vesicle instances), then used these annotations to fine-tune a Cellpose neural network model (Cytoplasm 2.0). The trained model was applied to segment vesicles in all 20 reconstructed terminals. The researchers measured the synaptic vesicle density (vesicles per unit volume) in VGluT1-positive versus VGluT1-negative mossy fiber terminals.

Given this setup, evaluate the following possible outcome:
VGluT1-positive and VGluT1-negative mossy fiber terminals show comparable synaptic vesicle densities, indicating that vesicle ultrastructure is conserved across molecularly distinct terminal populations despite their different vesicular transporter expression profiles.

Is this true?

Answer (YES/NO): NO